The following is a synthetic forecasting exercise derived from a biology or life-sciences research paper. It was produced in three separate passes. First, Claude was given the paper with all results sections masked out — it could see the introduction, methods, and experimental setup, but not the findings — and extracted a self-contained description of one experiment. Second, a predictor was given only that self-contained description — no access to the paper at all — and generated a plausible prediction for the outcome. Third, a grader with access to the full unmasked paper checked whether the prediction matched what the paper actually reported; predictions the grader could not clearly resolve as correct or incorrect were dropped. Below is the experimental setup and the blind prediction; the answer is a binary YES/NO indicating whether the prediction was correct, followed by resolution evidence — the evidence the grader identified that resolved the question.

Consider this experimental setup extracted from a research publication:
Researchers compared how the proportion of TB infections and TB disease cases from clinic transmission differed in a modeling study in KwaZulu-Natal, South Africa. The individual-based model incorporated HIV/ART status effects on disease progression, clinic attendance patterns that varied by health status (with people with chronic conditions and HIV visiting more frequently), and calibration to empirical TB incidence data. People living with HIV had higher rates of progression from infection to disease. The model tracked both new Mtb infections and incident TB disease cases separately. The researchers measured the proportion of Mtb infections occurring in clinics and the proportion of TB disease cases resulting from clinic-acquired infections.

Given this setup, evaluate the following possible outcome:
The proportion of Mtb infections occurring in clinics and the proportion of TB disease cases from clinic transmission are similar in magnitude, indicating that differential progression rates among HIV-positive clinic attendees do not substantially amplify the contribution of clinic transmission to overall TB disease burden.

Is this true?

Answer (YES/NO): NO